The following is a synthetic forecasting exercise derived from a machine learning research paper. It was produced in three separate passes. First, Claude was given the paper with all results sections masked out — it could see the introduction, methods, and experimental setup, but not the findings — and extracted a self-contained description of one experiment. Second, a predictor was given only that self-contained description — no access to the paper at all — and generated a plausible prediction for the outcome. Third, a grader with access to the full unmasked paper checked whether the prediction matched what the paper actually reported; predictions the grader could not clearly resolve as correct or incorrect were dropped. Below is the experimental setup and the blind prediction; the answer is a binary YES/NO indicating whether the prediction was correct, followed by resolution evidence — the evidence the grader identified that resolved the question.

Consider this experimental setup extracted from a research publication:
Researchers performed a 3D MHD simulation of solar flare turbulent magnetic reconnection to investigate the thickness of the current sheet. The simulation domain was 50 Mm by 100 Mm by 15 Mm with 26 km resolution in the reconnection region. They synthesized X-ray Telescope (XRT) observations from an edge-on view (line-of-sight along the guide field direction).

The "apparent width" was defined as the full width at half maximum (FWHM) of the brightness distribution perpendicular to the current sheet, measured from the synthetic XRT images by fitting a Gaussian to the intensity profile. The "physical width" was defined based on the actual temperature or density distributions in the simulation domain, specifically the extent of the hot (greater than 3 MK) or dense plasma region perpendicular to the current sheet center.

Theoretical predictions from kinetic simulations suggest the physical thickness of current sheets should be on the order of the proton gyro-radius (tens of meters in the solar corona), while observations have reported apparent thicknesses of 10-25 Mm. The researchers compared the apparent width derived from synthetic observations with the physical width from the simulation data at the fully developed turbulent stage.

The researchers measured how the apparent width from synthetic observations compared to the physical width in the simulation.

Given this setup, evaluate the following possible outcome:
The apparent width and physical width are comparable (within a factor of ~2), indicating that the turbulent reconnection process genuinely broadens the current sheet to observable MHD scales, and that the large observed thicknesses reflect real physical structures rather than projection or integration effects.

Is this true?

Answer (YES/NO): NO